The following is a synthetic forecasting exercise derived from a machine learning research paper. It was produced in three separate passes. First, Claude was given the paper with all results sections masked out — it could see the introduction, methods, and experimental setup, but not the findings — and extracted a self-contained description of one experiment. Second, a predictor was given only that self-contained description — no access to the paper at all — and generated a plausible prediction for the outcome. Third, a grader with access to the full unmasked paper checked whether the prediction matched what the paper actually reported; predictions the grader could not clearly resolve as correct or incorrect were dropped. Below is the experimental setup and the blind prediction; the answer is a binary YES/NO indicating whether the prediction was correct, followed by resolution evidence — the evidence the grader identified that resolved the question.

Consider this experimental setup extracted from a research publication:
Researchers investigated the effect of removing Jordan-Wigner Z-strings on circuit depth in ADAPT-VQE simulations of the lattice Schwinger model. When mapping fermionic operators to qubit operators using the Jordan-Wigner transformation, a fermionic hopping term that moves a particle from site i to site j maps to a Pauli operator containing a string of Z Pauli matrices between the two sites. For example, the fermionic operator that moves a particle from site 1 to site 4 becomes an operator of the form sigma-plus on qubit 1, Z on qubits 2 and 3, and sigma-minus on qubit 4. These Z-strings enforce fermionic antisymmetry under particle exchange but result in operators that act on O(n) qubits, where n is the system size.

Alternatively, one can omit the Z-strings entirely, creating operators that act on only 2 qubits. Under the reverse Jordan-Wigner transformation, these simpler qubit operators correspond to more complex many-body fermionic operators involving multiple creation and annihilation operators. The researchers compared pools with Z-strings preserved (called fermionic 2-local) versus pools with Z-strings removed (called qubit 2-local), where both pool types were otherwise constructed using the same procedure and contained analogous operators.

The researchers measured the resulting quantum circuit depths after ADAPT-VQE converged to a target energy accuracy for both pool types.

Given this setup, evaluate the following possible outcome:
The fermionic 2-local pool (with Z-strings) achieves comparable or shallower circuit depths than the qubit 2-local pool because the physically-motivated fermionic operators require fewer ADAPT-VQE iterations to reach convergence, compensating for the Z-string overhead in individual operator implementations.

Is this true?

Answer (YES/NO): NO